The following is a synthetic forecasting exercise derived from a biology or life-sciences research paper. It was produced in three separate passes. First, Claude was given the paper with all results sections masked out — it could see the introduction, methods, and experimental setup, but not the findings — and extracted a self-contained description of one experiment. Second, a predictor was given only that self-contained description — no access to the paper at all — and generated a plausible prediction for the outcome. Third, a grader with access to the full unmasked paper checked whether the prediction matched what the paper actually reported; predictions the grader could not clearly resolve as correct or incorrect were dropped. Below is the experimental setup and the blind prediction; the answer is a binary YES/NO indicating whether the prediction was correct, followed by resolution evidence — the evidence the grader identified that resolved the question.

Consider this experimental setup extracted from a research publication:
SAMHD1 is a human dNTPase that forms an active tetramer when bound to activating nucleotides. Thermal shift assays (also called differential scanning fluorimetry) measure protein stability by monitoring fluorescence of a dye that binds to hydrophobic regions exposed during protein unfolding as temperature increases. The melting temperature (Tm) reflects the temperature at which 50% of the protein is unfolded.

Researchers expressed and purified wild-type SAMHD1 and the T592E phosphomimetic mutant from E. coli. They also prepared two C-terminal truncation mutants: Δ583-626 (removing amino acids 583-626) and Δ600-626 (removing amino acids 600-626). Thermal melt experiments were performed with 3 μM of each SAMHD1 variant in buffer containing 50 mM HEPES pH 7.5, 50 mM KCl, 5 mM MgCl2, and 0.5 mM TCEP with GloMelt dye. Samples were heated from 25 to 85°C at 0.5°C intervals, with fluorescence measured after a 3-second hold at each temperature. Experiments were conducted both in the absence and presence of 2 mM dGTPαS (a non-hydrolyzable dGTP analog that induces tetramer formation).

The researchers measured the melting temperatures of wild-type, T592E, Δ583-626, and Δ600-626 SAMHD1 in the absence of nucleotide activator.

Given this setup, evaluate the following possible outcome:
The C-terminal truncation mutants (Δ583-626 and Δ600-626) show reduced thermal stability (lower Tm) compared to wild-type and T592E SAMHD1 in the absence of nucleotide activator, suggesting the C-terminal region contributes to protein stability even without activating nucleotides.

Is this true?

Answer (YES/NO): NO